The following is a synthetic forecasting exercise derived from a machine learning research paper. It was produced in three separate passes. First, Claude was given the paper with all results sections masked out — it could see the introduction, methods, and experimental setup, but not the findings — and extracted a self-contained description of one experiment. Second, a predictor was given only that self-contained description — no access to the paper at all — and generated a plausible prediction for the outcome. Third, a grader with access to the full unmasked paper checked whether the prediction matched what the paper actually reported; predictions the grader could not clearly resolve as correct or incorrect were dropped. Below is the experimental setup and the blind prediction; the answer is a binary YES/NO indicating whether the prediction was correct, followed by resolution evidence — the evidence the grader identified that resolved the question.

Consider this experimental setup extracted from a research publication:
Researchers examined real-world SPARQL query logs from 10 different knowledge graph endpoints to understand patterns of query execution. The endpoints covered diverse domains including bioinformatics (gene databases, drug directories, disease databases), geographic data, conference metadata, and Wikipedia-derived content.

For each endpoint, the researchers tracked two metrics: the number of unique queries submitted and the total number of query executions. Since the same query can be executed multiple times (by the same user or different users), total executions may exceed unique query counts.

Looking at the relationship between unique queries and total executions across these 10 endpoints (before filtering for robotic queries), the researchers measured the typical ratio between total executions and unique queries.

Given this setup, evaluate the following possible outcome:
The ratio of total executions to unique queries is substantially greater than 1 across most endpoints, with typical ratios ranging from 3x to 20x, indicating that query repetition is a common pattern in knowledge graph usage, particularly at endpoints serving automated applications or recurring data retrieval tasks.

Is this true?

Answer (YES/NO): NO